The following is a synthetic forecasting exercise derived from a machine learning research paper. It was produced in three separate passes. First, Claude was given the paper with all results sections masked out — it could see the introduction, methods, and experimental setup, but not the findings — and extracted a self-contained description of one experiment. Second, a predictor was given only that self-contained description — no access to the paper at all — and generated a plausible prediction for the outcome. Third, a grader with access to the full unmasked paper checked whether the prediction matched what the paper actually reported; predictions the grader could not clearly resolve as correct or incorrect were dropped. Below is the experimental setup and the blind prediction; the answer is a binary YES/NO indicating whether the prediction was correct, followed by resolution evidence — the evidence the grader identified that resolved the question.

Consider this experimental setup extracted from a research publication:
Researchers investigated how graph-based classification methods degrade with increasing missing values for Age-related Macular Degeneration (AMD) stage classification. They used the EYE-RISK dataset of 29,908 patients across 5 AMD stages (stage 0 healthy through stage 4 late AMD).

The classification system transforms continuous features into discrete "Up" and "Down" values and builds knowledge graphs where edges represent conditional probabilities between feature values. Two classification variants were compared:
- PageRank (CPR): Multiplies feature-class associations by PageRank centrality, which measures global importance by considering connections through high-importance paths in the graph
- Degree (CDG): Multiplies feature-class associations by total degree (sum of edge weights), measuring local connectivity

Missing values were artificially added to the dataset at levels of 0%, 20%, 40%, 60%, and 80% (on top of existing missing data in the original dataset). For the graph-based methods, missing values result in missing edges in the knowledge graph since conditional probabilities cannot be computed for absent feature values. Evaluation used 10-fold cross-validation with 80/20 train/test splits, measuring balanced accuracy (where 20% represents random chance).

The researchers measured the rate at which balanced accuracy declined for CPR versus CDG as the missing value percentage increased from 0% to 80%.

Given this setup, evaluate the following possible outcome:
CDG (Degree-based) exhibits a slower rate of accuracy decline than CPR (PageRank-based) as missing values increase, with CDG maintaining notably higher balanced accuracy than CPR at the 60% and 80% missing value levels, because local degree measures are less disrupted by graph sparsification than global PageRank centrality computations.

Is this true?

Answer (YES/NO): NO